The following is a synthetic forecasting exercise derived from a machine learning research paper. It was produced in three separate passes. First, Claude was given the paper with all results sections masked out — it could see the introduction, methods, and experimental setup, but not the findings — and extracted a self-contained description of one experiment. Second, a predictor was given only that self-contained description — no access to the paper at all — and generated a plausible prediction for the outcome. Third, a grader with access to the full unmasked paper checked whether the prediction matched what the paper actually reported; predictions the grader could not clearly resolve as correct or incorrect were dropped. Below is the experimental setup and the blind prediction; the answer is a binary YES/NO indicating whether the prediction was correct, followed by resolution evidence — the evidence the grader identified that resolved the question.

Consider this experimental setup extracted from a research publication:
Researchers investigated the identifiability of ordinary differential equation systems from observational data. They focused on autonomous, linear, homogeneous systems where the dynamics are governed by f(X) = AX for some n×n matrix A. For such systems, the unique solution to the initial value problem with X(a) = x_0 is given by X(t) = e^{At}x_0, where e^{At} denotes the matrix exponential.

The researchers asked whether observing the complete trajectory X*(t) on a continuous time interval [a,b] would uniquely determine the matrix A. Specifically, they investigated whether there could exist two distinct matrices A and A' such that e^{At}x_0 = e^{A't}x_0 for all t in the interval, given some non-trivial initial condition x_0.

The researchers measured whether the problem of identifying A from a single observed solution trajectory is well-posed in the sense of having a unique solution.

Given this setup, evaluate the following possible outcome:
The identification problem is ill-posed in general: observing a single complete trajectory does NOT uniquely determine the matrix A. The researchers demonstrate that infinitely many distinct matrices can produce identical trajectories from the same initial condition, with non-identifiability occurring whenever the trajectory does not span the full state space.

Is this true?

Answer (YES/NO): NO